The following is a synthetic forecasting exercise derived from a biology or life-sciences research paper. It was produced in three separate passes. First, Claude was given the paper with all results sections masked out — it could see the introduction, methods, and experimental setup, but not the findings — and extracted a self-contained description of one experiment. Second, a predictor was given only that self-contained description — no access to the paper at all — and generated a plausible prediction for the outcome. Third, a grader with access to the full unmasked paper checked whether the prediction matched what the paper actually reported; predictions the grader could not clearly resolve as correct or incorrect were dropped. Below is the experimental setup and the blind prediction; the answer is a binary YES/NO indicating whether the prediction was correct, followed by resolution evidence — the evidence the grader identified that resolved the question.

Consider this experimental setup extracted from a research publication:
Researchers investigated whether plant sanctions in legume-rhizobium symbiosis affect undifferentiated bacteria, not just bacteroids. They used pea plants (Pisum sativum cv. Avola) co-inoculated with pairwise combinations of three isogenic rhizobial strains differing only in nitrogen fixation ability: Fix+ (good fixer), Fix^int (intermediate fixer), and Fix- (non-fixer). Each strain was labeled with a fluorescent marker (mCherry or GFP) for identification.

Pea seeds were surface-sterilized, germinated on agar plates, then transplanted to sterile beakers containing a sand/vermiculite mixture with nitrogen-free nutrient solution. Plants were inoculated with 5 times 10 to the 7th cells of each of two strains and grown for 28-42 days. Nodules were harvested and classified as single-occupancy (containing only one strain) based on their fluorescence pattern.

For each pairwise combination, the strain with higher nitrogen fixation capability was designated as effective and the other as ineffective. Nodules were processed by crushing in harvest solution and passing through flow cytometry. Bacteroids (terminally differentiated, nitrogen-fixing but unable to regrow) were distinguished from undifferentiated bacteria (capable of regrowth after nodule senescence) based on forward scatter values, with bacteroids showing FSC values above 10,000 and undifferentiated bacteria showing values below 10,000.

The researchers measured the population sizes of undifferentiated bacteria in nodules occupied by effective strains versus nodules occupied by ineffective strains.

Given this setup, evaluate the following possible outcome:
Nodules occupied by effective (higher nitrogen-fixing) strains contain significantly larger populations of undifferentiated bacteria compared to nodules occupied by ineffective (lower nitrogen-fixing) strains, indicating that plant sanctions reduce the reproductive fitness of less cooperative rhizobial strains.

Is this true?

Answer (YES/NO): YES